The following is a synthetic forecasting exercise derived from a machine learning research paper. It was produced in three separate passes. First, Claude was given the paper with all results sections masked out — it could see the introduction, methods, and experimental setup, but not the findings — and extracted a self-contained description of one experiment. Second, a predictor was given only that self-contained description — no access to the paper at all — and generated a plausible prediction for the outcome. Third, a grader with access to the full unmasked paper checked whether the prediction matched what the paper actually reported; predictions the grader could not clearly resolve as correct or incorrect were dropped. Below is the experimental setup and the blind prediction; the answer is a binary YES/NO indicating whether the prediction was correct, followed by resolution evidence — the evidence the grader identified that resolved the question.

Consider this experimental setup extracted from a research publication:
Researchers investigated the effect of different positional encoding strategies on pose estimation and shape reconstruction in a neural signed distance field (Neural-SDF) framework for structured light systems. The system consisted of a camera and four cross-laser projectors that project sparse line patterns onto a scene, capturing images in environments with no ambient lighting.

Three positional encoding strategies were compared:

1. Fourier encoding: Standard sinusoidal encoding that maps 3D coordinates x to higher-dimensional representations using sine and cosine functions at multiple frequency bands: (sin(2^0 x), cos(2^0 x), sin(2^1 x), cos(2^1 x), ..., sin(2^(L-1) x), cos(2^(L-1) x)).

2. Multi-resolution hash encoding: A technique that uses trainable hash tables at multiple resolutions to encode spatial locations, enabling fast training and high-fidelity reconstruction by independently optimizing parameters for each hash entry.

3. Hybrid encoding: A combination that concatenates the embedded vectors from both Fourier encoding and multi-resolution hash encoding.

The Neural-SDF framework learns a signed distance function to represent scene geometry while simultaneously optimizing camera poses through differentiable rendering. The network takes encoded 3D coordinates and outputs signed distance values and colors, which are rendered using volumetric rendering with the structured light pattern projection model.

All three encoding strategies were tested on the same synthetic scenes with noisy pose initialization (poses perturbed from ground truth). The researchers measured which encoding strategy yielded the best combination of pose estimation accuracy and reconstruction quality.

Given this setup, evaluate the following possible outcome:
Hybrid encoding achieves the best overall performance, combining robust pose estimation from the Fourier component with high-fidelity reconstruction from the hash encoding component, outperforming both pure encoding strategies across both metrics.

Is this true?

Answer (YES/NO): NO